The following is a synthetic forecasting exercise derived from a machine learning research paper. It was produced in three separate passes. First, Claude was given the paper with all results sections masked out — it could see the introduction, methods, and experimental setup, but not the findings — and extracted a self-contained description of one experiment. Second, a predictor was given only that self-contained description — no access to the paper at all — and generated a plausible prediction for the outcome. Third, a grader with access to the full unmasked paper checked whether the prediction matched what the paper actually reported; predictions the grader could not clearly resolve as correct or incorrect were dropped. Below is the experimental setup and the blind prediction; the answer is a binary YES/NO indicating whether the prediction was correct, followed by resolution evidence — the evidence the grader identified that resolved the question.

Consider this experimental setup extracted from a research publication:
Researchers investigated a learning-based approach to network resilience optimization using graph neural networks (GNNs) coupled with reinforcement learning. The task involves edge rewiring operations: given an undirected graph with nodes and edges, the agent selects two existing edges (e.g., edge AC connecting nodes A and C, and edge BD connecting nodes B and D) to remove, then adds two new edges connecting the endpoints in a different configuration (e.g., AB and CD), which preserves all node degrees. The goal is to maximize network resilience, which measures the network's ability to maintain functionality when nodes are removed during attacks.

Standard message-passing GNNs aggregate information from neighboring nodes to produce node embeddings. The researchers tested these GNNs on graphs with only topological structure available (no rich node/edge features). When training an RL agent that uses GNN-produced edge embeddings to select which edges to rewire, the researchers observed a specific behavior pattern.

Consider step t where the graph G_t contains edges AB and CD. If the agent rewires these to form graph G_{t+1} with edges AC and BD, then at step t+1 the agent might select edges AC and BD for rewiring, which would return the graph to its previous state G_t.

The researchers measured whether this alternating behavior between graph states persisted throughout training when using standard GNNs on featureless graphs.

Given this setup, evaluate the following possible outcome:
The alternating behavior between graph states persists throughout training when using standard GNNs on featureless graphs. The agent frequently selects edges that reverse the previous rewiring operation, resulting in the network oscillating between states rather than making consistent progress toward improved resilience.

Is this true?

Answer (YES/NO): YES